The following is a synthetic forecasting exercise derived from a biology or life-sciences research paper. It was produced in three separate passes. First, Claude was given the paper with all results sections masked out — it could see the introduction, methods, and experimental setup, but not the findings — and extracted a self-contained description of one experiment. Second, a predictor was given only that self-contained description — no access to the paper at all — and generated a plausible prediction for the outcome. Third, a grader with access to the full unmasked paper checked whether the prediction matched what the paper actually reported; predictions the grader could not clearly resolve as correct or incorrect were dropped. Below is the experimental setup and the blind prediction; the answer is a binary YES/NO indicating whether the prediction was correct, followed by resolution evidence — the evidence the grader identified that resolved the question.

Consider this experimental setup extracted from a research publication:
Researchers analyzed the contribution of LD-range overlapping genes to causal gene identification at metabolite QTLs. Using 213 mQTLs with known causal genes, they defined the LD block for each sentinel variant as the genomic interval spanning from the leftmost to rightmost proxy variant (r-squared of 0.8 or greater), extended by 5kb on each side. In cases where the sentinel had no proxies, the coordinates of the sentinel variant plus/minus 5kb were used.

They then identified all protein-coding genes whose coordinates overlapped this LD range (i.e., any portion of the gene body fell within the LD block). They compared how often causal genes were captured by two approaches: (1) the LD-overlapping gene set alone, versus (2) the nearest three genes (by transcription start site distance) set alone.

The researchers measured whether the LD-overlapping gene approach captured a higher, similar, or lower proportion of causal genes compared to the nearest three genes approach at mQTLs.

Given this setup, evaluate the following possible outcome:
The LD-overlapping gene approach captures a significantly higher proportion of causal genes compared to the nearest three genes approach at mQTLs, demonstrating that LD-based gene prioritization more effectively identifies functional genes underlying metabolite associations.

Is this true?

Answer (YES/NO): NO